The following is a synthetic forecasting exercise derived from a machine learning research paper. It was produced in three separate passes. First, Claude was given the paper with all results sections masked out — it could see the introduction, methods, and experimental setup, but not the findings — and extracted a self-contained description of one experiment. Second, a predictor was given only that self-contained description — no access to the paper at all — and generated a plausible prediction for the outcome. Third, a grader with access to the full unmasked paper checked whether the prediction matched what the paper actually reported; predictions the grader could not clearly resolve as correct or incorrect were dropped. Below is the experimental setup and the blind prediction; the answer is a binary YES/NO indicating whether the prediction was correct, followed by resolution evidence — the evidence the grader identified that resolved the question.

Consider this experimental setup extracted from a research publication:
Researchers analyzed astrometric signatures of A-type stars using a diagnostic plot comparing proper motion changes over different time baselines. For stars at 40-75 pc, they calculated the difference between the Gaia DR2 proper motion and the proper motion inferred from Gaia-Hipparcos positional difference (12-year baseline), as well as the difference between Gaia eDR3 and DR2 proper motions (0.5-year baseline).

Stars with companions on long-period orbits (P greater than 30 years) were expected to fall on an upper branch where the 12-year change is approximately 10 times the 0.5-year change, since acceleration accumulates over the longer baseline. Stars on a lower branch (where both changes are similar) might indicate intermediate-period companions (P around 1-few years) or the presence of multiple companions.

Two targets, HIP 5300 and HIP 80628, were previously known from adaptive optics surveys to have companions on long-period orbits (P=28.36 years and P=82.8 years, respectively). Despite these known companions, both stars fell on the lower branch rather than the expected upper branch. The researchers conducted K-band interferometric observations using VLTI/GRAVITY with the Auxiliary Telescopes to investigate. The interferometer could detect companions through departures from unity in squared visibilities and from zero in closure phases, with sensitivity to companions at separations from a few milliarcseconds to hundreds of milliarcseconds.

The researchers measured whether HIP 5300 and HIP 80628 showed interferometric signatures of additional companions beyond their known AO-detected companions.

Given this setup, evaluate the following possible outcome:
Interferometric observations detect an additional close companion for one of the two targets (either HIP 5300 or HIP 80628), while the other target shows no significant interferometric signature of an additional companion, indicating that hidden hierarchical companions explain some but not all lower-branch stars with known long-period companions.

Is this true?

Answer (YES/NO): NO